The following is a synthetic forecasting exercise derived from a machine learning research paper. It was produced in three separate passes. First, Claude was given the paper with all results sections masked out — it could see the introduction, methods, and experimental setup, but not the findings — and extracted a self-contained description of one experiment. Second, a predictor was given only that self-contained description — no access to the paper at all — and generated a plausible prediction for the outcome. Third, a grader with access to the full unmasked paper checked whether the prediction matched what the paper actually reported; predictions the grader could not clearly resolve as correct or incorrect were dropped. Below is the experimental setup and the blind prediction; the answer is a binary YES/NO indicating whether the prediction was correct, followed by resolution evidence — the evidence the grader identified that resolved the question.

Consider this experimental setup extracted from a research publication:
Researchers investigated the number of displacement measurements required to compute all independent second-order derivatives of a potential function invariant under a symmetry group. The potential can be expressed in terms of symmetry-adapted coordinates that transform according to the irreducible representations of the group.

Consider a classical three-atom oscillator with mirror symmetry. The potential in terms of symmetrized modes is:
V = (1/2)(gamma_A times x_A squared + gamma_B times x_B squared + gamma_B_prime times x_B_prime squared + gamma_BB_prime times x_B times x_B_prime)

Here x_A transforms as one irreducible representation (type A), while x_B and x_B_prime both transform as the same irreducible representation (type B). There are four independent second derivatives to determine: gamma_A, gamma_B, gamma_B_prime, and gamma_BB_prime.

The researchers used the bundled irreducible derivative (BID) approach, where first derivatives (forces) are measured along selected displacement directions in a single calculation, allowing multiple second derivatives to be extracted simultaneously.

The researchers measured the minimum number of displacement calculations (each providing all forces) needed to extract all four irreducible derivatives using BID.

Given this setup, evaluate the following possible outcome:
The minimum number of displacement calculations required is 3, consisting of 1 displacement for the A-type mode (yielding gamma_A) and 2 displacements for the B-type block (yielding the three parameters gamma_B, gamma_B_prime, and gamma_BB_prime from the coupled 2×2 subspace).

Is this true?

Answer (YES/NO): NO